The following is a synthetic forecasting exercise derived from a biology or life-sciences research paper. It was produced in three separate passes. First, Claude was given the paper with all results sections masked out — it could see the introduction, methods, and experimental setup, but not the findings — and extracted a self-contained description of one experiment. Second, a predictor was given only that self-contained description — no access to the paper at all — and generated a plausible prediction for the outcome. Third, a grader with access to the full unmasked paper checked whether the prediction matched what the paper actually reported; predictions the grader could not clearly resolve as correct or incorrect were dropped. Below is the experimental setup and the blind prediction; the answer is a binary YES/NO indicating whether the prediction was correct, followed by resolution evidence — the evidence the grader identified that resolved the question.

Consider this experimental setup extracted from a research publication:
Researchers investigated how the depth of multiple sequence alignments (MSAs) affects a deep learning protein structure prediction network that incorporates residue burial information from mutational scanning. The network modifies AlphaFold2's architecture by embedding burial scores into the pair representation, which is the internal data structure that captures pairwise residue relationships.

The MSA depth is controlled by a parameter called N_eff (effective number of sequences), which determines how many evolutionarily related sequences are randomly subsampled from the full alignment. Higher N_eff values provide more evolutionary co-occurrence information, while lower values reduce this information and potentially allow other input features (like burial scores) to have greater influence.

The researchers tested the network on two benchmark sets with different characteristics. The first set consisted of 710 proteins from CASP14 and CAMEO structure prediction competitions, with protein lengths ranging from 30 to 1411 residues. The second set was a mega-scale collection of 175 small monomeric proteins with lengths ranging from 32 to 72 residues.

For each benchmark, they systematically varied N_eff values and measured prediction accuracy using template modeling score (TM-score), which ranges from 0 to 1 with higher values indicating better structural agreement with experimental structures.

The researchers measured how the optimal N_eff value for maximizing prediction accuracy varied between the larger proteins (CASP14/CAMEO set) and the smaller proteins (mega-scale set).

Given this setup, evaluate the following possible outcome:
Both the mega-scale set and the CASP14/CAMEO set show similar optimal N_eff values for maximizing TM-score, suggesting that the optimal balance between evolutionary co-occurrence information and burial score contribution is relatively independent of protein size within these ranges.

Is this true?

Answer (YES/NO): NO